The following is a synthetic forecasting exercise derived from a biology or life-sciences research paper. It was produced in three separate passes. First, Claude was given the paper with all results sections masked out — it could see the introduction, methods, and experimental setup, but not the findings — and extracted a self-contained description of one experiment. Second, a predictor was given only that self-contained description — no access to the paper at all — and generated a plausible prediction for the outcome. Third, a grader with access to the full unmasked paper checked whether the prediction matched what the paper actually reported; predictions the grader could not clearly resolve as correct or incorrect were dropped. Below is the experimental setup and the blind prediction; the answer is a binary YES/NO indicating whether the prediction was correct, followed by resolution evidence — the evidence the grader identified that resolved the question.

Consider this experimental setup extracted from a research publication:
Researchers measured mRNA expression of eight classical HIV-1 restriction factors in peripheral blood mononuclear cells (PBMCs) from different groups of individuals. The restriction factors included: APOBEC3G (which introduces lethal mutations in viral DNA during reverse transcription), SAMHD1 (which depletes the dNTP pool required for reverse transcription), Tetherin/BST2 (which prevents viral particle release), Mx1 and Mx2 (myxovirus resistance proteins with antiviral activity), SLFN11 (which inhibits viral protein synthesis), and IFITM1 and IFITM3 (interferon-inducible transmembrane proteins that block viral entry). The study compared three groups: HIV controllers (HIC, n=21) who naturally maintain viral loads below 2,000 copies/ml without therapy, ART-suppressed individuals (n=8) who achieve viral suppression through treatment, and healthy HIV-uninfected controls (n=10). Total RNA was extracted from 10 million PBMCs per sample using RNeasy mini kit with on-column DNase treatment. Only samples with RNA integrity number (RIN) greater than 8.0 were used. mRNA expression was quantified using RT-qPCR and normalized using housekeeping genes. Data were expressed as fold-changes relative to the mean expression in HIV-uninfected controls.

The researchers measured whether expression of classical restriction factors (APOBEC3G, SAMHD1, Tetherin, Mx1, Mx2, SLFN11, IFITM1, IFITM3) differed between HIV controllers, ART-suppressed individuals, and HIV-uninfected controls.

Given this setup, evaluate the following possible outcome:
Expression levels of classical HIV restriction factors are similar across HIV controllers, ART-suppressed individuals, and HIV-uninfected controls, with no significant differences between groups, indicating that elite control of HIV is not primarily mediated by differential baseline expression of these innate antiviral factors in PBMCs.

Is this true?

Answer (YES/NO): NO